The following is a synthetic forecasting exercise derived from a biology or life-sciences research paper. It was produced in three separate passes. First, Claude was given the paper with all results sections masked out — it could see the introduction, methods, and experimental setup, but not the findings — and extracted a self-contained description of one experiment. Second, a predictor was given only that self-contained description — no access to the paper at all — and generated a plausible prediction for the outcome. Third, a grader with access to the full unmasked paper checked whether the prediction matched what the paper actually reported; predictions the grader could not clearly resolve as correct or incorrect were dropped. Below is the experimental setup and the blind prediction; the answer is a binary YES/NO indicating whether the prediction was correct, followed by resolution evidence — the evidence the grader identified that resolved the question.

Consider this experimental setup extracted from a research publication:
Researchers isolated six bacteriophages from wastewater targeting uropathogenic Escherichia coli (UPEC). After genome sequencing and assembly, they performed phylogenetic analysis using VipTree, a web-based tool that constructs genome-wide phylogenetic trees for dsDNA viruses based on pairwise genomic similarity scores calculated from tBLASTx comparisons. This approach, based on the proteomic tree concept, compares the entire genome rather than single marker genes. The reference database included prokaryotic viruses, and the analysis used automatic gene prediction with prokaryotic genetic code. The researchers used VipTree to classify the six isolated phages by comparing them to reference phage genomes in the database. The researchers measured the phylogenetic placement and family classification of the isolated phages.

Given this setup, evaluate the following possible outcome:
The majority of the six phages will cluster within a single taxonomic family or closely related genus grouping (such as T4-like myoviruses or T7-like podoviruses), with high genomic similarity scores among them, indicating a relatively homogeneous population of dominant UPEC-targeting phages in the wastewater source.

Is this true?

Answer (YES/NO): NO